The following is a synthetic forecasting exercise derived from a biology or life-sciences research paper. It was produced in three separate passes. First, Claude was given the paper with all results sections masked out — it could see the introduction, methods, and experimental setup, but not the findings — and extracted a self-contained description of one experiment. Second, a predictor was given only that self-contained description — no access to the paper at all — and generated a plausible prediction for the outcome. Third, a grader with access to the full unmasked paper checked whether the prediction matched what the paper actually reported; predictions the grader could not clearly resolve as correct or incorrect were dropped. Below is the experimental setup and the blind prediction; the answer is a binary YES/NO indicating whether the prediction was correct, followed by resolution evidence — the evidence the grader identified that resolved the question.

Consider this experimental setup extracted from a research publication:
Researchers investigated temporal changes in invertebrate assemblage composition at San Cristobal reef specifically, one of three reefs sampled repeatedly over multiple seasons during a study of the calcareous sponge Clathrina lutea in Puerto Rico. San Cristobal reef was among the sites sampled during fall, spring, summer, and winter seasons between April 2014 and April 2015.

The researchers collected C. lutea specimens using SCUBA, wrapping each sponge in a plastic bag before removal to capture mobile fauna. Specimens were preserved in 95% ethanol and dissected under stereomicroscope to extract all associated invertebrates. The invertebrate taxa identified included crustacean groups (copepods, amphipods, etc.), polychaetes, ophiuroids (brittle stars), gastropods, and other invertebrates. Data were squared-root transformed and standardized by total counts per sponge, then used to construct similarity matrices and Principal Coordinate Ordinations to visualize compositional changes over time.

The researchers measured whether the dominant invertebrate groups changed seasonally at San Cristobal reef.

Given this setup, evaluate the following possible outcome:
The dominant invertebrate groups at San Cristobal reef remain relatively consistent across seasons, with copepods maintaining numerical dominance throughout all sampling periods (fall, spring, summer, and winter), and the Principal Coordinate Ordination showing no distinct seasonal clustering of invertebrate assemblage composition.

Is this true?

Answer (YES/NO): NO